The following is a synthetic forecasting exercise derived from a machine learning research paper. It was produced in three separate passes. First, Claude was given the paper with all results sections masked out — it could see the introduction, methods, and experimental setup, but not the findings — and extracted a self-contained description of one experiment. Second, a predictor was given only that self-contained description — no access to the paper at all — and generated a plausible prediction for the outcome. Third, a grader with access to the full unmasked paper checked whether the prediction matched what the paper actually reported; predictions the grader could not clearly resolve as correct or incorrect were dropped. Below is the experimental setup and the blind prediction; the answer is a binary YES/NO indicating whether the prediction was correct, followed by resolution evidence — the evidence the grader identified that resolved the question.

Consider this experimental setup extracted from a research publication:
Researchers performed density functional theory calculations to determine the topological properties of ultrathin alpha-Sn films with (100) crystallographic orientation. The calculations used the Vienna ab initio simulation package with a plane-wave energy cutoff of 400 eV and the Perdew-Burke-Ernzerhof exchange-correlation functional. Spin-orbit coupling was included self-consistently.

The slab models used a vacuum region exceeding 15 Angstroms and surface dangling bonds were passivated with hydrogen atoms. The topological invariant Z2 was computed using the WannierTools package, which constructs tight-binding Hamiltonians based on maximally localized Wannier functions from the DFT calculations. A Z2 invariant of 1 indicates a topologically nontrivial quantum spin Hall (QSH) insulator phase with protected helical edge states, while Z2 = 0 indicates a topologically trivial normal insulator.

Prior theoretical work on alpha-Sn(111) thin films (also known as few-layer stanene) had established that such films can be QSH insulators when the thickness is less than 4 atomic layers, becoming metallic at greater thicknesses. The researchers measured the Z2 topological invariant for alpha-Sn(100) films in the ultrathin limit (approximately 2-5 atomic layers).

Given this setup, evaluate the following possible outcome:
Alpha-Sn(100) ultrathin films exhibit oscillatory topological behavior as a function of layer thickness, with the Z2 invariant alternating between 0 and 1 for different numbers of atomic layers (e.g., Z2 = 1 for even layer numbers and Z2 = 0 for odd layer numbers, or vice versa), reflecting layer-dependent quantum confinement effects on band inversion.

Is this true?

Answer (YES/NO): NO